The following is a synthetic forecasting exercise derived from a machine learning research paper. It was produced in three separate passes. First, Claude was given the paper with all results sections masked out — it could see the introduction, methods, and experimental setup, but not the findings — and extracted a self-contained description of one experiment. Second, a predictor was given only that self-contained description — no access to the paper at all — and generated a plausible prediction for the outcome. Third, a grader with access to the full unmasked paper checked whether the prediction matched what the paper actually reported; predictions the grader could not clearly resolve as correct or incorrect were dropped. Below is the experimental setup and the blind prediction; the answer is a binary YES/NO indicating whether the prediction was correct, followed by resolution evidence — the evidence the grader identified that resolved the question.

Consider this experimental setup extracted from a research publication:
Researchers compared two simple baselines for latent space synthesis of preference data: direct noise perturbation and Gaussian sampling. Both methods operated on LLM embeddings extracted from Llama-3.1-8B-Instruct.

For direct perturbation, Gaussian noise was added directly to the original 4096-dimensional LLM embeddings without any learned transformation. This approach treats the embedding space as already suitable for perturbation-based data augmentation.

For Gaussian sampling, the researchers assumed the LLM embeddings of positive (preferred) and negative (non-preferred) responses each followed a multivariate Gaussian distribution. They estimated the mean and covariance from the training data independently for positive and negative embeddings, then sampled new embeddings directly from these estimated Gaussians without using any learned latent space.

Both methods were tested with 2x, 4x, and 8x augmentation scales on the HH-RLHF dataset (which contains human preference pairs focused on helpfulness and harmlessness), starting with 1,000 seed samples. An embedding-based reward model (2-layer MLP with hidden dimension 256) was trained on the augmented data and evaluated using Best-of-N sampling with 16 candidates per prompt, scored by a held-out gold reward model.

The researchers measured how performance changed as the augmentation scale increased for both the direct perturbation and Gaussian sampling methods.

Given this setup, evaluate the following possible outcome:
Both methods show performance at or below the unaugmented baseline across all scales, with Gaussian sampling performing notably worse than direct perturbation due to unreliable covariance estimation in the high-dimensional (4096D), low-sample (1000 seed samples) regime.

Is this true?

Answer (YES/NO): NO